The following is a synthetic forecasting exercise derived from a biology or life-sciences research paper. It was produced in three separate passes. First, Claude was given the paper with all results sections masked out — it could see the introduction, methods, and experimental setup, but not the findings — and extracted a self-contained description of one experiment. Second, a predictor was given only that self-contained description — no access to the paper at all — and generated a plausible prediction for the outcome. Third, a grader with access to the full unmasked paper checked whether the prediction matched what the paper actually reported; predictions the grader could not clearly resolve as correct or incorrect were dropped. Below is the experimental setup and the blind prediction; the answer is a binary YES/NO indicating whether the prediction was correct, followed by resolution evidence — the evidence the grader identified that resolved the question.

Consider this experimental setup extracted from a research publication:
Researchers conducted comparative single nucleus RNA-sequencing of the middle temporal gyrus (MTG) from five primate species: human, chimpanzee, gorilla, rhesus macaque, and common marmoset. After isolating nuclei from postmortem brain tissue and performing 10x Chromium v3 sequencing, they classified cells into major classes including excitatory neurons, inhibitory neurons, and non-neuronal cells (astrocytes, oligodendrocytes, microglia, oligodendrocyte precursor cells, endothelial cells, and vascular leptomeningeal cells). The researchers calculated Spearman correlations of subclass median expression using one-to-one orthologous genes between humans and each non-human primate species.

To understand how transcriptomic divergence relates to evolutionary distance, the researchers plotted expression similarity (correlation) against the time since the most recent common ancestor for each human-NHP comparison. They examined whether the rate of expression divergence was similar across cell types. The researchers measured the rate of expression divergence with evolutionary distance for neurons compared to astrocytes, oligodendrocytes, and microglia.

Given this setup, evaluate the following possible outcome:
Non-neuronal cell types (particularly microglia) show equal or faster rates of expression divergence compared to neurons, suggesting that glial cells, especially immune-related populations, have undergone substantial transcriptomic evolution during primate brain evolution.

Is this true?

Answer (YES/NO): YES